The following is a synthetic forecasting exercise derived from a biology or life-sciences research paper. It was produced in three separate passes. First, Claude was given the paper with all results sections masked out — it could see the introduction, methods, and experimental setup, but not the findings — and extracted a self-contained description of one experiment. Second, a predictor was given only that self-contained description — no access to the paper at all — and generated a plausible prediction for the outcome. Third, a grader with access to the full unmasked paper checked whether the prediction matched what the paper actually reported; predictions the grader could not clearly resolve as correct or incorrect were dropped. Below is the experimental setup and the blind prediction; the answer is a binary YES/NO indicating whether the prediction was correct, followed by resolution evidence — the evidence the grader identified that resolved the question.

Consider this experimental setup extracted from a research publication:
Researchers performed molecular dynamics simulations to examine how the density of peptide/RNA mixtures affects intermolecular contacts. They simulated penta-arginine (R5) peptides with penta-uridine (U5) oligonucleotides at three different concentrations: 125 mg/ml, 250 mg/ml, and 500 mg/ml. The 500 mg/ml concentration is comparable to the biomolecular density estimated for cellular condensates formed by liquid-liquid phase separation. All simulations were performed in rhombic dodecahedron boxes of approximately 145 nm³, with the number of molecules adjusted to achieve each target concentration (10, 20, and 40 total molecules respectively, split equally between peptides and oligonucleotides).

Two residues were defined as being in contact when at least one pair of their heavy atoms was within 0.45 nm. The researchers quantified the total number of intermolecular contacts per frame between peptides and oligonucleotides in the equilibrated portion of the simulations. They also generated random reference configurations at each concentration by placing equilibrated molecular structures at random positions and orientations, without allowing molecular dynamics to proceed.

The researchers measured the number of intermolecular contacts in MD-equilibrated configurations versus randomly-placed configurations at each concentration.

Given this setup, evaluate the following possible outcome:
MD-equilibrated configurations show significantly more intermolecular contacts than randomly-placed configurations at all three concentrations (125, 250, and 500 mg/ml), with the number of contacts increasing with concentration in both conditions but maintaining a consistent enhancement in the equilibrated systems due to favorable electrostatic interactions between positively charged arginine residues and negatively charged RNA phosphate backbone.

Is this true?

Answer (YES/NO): NO